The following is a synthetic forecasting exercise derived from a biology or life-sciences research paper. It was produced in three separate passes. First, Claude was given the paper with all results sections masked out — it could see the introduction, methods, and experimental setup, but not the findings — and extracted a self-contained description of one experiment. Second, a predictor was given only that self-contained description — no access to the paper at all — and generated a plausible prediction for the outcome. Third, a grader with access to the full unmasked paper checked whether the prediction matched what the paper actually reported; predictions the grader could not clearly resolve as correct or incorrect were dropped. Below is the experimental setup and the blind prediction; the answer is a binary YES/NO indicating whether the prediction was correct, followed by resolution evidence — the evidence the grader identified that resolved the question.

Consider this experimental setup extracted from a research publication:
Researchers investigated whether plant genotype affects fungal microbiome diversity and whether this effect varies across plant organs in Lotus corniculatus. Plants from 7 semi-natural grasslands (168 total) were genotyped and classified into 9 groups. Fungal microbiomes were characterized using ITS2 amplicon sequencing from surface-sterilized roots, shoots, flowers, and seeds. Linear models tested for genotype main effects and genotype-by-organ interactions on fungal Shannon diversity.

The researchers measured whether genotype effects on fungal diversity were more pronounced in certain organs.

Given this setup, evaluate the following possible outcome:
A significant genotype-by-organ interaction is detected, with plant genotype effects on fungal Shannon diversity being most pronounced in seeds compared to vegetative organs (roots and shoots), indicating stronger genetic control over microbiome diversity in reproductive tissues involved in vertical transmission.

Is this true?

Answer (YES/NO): NO